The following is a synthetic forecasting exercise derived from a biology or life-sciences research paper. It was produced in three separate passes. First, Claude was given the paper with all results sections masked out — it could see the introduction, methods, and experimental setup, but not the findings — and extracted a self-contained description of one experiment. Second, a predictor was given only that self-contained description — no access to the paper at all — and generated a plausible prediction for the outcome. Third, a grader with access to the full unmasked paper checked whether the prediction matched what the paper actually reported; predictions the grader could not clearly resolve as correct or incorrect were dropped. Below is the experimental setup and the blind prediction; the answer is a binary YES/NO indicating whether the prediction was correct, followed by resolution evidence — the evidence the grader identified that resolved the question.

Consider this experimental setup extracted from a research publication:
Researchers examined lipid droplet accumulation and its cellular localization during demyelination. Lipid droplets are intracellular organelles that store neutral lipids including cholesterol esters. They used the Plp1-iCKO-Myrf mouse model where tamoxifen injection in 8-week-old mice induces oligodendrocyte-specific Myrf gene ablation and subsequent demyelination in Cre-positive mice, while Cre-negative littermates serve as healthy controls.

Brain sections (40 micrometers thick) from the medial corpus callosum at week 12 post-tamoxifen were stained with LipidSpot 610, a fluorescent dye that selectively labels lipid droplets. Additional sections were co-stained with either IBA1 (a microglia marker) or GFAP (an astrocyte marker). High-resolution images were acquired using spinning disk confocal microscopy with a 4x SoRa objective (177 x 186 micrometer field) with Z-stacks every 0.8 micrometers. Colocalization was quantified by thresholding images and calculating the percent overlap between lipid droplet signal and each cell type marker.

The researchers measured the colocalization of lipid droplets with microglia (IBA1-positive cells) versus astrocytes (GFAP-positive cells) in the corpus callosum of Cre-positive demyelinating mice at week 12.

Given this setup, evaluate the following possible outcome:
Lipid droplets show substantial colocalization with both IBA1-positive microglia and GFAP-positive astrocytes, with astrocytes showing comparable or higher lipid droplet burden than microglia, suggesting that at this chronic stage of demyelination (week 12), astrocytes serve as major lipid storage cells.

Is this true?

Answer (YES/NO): NO